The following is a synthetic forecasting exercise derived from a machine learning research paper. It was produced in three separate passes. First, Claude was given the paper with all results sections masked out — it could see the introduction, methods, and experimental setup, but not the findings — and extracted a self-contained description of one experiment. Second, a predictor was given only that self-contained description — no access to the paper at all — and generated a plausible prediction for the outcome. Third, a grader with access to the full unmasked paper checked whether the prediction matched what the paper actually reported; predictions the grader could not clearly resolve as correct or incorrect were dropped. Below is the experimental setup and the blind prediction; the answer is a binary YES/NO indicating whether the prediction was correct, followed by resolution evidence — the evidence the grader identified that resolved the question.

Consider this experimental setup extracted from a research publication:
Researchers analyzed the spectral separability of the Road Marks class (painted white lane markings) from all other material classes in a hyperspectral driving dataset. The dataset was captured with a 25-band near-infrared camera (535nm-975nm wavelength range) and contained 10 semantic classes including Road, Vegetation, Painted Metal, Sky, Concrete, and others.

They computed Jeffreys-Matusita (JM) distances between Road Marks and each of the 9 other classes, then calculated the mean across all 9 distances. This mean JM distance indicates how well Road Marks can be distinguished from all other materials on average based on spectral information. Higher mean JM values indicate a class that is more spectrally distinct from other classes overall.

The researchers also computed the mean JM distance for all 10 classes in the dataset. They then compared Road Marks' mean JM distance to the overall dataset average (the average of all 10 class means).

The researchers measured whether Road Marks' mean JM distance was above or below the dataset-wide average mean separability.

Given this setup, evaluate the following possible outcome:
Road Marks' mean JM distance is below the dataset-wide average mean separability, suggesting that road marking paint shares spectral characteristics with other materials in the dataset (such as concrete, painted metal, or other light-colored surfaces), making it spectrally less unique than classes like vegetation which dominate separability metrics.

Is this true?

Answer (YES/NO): NO